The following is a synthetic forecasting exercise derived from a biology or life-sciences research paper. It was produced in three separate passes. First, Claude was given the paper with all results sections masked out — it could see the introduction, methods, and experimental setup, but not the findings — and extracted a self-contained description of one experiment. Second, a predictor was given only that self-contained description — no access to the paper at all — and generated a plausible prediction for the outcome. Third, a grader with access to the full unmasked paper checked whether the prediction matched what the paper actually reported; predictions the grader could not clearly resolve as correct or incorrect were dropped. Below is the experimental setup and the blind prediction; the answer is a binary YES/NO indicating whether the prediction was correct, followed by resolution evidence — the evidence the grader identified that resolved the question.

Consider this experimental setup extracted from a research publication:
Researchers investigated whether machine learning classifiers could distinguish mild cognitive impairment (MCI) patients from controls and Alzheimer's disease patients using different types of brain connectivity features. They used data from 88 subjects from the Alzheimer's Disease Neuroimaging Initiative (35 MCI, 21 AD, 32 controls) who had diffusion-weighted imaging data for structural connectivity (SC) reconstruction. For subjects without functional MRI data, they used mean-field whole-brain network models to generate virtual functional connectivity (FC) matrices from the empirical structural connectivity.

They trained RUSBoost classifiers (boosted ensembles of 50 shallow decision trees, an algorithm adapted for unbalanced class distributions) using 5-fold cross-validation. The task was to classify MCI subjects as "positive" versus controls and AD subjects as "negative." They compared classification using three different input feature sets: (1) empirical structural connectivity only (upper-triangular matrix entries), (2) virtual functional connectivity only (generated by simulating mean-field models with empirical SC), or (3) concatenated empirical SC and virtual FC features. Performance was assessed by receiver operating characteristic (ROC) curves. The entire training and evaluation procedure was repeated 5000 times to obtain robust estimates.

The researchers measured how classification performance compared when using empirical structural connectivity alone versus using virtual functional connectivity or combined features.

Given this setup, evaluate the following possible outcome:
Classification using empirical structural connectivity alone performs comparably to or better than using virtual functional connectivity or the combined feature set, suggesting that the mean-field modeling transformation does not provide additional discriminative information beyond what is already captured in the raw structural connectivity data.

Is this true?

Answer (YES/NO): NO